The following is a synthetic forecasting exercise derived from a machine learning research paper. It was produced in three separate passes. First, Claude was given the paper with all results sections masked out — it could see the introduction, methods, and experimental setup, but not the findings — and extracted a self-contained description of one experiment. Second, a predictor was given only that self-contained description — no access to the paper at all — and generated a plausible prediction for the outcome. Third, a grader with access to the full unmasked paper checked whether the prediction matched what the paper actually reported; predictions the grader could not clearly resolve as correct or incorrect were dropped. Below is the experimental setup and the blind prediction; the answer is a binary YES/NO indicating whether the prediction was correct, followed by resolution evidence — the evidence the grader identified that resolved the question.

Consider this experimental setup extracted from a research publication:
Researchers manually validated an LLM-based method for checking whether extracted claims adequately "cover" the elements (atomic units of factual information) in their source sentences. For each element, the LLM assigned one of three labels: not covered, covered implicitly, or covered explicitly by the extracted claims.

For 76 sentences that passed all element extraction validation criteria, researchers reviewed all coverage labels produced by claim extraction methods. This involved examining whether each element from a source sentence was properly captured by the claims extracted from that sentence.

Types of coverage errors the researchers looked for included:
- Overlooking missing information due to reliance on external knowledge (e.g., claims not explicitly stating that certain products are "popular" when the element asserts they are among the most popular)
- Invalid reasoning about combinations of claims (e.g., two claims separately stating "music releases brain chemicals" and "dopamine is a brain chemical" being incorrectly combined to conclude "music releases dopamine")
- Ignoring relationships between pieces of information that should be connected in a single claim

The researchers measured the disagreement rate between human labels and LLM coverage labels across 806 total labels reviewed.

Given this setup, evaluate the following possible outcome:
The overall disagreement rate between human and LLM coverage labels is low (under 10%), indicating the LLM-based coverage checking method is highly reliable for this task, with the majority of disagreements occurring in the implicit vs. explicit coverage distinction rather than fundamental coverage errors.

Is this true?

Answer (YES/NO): NO